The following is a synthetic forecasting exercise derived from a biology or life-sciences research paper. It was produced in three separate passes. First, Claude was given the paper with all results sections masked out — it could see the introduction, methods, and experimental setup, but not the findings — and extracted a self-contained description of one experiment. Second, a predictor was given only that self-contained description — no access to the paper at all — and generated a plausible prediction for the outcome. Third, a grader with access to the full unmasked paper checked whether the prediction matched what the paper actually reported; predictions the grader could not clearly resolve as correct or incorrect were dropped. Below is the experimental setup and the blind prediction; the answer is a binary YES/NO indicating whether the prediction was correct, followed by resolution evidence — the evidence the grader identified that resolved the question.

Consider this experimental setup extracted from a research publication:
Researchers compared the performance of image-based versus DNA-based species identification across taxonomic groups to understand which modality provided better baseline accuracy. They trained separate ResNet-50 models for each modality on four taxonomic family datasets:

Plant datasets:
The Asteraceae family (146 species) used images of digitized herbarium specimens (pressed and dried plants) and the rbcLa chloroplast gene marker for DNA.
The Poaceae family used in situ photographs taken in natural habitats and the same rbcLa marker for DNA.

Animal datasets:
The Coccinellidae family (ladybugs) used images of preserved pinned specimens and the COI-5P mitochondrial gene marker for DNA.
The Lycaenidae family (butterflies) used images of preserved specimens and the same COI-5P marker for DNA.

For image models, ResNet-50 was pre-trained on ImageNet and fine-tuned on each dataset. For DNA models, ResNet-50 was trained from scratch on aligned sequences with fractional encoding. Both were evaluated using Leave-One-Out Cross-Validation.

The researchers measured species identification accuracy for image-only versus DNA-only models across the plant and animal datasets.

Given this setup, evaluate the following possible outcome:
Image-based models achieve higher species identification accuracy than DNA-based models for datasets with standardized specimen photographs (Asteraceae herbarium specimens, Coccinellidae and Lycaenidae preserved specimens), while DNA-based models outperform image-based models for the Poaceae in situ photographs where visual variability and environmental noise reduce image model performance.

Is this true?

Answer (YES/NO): NO